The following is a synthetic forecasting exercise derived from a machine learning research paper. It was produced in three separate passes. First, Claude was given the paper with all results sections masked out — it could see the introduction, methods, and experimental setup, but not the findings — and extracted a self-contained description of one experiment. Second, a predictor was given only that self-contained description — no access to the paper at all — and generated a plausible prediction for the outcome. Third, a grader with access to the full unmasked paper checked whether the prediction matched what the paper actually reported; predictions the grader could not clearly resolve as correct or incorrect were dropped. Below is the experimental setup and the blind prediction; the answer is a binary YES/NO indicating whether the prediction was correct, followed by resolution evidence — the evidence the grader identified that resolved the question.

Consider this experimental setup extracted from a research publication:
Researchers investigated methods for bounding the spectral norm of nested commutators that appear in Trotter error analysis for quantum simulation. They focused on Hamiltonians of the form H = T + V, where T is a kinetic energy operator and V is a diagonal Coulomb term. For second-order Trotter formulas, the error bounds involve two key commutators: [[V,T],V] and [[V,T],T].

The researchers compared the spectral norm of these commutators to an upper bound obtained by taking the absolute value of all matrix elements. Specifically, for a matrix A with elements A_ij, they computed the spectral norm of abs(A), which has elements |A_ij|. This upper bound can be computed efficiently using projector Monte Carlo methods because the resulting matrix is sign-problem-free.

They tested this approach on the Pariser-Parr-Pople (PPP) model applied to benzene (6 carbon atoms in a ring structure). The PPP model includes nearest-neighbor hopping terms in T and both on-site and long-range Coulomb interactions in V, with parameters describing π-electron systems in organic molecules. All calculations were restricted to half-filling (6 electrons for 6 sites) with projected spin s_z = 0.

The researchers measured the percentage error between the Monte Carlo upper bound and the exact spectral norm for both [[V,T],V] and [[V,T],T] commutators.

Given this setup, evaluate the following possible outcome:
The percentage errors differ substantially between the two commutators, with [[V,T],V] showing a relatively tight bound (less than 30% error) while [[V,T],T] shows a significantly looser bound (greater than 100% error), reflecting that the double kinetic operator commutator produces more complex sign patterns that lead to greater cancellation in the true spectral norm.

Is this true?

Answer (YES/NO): NO